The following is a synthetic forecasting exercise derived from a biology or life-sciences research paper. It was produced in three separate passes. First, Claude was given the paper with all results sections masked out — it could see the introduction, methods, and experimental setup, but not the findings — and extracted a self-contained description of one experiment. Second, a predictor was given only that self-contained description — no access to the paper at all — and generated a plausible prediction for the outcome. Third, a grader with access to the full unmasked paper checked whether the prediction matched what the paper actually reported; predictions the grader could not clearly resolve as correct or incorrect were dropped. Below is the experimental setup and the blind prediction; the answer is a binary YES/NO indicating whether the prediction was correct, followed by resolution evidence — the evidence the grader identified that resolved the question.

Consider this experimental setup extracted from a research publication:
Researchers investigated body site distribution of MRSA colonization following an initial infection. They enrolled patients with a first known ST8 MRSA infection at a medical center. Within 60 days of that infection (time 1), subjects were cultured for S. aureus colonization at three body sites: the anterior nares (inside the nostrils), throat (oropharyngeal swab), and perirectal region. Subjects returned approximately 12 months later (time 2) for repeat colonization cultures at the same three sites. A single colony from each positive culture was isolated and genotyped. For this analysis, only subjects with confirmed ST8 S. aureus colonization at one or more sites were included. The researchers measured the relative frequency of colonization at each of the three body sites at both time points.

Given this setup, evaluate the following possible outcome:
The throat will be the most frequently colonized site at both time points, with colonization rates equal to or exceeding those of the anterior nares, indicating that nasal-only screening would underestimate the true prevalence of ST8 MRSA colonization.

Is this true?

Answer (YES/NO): NO